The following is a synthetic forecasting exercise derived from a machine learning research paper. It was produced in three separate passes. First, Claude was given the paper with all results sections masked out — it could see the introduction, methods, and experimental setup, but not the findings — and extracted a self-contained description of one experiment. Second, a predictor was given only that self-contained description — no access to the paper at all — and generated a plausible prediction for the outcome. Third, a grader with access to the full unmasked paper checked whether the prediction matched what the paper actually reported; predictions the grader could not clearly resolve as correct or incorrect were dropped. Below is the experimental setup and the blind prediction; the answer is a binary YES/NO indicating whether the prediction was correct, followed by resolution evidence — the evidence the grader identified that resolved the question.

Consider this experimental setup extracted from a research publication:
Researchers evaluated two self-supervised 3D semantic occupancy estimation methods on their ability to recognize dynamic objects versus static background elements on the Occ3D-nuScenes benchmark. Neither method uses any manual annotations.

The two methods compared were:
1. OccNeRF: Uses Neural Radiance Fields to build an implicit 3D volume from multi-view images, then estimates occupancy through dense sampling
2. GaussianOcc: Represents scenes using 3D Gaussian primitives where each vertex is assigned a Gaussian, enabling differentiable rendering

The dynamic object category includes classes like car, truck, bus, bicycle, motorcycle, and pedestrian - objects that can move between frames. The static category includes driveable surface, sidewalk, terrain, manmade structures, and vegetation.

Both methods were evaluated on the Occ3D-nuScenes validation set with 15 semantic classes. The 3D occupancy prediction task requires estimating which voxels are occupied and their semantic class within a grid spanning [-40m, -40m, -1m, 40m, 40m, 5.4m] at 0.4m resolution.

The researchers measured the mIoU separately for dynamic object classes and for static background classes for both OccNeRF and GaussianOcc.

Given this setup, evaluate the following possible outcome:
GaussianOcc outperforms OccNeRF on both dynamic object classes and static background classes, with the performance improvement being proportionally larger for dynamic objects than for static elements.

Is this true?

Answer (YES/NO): NO